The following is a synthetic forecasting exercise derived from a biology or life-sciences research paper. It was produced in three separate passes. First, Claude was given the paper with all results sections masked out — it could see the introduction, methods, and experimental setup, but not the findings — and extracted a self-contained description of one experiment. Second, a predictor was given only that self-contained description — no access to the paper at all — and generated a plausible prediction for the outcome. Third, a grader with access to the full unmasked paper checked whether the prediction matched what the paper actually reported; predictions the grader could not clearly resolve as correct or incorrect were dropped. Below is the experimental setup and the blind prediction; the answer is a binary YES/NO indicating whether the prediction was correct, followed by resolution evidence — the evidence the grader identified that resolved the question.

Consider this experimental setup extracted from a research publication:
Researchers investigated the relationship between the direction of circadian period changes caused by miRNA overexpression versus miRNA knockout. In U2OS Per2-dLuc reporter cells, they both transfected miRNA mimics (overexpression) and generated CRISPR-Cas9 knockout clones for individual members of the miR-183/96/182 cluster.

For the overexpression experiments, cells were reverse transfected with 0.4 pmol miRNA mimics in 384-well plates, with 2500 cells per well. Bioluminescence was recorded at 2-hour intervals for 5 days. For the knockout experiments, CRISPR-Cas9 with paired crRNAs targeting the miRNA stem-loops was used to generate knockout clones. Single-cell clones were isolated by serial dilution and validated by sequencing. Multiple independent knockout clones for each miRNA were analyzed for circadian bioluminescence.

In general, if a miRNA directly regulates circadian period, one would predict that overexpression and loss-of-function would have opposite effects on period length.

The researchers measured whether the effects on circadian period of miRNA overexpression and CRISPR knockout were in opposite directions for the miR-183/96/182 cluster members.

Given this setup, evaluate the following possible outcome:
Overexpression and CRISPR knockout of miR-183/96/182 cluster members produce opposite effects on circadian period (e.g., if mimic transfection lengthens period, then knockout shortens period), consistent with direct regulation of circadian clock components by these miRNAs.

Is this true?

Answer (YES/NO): YES